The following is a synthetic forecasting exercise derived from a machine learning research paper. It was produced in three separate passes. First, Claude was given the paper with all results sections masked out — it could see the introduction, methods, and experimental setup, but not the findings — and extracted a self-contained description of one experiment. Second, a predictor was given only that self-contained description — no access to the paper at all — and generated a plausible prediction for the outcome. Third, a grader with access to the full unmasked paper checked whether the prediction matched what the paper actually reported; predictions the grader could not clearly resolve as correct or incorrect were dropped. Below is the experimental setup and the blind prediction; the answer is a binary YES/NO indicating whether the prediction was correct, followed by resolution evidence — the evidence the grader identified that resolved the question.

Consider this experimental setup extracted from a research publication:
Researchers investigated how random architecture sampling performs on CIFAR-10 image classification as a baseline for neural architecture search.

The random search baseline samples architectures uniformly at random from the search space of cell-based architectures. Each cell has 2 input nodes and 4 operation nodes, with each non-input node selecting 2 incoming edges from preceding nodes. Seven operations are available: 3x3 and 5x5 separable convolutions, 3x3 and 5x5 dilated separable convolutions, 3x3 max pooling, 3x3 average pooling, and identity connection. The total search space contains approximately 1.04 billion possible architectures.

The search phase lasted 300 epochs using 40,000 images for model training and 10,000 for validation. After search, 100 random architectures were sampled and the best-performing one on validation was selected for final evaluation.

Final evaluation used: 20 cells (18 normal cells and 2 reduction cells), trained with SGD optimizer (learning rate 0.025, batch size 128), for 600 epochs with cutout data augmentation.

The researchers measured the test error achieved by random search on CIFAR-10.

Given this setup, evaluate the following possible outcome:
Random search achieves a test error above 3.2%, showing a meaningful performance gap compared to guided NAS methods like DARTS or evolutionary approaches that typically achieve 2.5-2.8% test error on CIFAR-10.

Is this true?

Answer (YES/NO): YES